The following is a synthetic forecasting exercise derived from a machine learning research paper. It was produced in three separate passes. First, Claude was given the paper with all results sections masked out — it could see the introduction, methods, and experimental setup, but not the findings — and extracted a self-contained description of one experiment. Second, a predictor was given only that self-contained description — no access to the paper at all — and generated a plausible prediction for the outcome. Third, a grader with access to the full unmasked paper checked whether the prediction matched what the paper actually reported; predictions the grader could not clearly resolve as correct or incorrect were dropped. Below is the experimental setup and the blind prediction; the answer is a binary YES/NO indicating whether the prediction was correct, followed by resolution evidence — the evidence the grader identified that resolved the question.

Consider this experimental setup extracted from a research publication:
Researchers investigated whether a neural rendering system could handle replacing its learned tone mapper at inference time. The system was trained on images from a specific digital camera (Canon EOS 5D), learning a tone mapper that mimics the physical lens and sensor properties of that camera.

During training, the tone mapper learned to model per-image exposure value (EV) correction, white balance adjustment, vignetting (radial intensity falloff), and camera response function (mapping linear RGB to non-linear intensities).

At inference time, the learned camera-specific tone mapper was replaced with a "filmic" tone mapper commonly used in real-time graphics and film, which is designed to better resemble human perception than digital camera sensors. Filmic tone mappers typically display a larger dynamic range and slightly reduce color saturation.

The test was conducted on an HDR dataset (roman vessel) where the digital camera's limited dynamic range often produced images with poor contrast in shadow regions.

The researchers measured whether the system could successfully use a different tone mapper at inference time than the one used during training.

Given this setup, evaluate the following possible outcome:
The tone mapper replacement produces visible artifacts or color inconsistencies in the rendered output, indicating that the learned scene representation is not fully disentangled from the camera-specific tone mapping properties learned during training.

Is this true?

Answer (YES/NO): NO